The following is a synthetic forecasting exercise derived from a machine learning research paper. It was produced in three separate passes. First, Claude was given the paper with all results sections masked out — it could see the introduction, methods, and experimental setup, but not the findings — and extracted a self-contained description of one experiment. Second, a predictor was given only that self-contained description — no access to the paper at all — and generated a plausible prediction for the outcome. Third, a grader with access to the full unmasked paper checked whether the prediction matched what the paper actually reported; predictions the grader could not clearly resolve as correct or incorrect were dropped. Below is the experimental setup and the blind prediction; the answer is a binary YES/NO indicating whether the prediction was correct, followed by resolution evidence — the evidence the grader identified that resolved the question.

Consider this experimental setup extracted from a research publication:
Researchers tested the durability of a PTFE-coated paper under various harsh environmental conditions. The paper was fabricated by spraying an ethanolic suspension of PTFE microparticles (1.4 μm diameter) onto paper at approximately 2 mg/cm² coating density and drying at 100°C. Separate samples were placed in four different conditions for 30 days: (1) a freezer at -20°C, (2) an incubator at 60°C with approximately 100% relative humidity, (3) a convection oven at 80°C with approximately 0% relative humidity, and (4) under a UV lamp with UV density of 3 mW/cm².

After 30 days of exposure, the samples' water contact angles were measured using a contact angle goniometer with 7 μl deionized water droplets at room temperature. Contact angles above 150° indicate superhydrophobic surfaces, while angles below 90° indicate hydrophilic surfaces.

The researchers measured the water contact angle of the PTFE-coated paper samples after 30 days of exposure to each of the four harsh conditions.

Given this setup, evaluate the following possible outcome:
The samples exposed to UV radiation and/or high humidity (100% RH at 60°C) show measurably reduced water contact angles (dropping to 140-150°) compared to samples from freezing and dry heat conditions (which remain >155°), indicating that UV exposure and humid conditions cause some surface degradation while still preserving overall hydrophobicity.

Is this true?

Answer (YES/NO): NO